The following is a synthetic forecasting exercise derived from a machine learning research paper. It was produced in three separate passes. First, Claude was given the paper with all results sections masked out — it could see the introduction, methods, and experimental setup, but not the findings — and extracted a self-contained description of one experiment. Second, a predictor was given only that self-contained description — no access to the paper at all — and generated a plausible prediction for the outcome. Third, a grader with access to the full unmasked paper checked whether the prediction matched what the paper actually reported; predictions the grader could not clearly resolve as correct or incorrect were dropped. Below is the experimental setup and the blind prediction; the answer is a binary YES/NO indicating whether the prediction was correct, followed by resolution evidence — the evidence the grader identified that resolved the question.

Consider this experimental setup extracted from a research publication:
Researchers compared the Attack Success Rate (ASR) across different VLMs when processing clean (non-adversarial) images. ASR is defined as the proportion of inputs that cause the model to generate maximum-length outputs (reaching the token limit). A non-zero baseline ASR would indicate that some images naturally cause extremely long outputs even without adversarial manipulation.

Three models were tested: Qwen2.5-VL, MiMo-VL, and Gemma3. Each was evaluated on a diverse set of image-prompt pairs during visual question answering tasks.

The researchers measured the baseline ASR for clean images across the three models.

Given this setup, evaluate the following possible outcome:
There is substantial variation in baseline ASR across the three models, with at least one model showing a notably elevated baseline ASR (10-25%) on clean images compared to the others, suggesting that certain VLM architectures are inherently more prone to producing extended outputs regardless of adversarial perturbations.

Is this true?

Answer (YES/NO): NO